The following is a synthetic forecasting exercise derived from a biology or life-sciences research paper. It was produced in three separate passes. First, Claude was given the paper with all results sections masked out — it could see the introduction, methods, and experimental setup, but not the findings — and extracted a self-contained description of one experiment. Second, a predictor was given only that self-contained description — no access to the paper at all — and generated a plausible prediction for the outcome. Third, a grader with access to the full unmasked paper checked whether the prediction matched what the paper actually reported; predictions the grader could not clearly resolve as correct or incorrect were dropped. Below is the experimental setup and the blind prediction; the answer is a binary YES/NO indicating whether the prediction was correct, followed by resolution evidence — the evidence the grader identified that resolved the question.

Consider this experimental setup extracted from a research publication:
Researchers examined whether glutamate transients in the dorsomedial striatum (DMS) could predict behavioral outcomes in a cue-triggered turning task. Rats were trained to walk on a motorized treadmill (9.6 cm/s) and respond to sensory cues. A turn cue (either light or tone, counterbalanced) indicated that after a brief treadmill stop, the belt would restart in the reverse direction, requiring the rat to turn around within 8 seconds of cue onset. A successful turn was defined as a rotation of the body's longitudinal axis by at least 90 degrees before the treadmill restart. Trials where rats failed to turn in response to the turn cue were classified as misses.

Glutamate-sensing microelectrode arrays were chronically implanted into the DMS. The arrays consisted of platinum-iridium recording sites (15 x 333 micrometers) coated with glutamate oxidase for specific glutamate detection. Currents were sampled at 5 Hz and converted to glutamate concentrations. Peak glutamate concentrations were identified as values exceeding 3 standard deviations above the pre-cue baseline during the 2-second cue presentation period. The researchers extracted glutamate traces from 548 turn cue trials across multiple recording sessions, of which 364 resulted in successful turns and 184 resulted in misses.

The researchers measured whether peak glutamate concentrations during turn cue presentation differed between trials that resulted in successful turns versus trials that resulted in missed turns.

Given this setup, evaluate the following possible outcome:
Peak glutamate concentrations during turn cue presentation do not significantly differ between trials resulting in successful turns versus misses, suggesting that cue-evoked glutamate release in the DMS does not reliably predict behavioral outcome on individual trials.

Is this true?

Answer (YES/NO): NO